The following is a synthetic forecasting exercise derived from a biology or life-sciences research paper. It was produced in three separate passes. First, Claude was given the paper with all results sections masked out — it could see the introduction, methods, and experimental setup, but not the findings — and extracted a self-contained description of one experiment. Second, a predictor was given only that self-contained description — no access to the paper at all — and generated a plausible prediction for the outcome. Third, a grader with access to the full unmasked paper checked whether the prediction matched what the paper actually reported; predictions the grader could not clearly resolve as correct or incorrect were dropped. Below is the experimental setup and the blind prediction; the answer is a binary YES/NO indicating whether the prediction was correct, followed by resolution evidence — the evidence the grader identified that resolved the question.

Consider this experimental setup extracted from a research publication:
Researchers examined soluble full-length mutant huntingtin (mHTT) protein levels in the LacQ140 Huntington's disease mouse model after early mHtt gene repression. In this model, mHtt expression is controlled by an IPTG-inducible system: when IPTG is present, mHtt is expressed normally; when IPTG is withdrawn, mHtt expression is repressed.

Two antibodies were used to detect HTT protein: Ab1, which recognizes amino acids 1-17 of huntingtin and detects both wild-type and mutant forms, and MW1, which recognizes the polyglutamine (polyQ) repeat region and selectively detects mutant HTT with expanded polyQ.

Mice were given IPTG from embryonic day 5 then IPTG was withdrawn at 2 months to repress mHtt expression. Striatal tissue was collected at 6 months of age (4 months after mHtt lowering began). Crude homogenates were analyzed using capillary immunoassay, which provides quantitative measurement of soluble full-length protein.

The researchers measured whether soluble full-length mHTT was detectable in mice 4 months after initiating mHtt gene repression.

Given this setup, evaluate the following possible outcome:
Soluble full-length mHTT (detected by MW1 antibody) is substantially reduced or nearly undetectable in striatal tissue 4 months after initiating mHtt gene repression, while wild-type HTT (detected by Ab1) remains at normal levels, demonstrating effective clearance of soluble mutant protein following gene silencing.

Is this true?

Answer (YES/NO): NO